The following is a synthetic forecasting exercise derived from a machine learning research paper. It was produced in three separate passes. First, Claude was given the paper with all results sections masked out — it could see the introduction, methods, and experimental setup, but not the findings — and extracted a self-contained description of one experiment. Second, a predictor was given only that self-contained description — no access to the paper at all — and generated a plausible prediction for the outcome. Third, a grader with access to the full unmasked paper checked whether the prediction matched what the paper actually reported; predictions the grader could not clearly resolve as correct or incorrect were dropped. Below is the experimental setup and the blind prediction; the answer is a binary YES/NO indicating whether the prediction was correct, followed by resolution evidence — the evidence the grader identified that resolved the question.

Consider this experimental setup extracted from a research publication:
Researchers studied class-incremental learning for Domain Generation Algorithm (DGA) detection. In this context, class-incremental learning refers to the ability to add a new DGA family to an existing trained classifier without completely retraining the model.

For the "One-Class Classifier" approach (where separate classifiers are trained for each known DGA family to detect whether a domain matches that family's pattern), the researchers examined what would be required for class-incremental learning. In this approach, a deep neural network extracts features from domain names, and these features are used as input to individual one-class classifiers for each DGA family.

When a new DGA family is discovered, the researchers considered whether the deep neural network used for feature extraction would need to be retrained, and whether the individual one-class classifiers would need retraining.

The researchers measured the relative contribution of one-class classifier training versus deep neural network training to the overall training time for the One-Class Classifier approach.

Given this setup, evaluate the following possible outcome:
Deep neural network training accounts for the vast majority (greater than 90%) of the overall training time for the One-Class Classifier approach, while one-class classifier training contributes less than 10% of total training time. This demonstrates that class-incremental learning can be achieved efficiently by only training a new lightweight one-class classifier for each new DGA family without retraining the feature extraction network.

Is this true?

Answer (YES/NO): NO